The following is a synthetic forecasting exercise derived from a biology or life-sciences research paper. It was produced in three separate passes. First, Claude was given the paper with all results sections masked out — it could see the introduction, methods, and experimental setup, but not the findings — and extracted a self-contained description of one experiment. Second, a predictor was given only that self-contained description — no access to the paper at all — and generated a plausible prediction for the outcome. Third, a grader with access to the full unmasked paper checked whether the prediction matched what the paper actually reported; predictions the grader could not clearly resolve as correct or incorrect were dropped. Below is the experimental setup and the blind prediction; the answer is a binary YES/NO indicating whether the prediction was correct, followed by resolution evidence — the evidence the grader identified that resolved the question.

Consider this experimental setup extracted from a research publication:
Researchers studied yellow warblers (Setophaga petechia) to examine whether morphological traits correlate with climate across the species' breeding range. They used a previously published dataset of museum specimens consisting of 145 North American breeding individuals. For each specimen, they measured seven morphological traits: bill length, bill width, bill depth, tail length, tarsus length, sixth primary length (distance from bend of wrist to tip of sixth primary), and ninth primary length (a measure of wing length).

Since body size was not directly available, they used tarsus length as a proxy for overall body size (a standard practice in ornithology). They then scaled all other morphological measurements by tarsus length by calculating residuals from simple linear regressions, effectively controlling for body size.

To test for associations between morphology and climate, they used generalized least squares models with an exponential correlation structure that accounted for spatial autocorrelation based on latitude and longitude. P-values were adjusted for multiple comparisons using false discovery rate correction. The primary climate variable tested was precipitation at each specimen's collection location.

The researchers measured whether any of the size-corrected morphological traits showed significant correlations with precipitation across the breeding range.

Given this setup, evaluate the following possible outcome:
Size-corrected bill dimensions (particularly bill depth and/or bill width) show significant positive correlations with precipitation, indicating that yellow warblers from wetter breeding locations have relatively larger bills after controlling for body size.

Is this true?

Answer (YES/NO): YES